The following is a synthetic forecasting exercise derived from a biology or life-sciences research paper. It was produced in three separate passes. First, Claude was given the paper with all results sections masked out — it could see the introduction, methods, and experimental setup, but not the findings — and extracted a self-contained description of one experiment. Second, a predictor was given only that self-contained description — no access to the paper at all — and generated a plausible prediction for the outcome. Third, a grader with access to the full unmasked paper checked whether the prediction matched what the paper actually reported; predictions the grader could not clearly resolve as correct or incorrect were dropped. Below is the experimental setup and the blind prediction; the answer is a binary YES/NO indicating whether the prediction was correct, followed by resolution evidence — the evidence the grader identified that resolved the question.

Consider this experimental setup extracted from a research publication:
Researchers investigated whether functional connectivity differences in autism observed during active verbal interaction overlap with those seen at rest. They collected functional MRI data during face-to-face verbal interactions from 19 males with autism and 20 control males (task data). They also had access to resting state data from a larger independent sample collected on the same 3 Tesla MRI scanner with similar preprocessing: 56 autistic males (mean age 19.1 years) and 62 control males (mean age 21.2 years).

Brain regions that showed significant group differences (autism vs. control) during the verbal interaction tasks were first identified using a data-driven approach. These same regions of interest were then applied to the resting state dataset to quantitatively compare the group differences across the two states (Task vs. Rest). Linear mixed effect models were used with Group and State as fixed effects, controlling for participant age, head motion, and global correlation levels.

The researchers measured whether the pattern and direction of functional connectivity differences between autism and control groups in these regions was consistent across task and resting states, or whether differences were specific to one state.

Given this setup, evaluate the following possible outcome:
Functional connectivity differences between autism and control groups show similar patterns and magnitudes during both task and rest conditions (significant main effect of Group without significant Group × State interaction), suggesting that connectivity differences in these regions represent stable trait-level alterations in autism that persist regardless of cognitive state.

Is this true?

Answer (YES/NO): NO